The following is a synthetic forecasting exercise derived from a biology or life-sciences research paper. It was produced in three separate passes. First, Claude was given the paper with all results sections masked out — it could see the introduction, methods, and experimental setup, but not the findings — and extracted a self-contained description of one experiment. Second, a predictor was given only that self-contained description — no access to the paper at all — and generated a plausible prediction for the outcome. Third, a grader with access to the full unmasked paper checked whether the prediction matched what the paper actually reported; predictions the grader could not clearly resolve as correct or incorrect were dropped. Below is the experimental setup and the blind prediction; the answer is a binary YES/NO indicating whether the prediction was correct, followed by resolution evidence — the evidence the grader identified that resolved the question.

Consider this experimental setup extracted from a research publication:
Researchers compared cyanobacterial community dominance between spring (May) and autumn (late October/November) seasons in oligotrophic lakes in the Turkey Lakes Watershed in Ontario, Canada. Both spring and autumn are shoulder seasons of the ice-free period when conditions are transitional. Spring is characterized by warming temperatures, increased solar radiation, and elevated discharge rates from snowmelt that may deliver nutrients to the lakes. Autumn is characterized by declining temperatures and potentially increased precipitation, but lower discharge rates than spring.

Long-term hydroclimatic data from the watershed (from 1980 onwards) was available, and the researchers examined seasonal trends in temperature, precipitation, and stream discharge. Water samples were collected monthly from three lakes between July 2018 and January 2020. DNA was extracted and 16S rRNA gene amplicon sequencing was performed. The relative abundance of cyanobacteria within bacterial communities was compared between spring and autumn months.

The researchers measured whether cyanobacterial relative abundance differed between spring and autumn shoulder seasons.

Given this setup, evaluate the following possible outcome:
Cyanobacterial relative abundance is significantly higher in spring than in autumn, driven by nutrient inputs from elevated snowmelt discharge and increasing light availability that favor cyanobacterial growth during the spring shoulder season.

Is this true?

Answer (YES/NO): YES